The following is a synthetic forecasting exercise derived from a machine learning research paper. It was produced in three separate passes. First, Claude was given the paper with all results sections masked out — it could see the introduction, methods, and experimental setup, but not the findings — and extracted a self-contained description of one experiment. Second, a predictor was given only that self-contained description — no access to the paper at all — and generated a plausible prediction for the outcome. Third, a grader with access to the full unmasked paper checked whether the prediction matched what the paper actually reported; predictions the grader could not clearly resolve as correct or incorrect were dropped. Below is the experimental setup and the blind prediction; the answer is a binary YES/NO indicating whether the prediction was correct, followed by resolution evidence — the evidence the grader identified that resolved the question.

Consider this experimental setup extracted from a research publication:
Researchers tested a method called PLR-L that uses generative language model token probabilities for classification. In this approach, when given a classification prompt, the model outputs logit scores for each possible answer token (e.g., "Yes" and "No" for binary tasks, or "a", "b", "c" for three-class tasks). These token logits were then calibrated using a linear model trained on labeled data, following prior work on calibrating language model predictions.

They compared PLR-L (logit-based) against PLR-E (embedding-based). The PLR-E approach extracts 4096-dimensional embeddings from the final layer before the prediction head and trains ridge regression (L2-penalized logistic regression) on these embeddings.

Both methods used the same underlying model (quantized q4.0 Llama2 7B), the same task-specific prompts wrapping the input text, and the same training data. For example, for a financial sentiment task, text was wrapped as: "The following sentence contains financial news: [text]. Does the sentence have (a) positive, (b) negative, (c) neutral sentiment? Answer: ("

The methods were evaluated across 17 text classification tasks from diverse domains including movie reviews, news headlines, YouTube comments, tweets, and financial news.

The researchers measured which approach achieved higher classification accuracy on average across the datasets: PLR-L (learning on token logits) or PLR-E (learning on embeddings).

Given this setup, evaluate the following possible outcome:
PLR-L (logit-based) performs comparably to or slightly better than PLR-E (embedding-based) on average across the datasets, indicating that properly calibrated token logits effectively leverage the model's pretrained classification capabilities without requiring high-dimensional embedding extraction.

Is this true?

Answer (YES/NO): NO